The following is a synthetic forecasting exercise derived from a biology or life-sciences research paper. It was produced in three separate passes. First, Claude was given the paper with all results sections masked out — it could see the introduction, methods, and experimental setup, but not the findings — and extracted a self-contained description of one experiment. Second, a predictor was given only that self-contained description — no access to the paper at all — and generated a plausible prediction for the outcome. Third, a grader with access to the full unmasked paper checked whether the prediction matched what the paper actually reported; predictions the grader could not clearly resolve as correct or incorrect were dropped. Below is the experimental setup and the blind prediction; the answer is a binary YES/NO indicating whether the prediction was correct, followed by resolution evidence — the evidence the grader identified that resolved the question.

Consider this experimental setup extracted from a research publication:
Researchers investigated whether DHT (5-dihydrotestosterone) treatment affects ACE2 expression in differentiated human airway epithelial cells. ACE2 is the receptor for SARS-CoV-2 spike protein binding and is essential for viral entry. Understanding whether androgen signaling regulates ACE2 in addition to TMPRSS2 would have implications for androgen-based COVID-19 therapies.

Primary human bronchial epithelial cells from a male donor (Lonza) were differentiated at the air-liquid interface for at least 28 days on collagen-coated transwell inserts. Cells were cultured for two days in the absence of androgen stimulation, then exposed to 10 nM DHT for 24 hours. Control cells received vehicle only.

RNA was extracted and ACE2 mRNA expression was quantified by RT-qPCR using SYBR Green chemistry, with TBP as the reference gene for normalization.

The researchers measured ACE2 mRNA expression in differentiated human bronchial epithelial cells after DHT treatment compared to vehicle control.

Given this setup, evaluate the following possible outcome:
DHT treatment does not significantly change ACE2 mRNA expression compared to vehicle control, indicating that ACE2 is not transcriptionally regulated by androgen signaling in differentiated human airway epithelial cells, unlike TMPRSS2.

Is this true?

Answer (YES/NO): NO